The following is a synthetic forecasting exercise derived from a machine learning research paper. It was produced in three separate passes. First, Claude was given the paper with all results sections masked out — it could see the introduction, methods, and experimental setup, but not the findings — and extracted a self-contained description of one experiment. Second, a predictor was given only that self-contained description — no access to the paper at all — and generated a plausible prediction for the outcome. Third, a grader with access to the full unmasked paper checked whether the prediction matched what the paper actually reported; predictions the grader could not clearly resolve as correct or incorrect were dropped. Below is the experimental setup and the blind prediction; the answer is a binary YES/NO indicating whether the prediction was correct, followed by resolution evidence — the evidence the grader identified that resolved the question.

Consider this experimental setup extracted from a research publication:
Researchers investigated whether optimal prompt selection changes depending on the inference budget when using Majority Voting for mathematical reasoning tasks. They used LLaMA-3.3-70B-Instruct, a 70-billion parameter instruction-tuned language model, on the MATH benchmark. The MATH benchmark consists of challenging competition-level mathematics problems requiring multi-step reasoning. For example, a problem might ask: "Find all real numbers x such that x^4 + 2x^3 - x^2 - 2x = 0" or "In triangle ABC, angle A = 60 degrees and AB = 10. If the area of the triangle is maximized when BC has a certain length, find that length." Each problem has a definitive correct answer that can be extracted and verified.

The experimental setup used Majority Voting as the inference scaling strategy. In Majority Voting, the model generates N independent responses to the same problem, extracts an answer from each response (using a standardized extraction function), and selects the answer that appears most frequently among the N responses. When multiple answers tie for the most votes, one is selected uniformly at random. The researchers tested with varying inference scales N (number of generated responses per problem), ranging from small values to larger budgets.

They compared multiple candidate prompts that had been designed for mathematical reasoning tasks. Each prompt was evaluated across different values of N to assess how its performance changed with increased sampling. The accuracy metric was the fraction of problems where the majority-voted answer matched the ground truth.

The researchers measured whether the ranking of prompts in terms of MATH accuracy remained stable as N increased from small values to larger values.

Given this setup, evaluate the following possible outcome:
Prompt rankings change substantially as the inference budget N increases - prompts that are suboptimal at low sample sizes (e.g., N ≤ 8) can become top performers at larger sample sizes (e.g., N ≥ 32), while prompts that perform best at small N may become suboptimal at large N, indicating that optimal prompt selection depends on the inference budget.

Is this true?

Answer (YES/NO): YES